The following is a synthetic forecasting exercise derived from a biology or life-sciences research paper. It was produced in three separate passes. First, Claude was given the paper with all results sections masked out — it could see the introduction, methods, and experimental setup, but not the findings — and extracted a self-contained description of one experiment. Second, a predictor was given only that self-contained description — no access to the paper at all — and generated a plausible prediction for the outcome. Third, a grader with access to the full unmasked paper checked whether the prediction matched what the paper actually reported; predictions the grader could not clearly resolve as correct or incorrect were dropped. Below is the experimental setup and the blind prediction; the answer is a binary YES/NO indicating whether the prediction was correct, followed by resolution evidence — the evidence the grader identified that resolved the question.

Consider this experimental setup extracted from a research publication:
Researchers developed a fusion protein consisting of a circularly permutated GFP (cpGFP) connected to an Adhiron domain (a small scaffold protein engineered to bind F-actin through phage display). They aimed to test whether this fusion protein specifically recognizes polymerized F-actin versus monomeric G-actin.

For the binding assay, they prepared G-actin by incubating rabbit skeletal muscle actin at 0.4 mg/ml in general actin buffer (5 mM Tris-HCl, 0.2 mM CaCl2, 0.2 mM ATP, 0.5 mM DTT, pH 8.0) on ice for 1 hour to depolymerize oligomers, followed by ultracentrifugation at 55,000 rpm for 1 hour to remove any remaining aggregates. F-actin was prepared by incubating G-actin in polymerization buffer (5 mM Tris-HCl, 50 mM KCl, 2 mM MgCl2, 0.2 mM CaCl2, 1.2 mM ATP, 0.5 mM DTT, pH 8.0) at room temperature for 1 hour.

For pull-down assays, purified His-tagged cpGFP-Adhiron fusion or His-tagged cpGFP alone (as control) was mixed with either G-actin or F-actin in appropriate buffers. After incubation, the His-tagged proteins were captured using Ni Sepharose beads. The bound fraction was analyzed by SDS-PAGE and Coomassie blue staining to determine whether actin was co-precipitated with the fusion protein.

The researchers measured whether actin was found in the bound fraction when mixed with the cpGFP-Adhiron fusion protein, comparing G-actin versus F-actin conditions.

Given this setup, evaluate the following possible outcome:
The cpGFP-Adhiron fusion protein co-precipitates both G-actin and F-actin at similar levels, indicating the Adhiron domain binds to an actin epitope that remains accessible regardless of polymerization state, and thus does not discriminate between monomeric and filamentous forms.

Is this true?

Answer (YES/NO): NO